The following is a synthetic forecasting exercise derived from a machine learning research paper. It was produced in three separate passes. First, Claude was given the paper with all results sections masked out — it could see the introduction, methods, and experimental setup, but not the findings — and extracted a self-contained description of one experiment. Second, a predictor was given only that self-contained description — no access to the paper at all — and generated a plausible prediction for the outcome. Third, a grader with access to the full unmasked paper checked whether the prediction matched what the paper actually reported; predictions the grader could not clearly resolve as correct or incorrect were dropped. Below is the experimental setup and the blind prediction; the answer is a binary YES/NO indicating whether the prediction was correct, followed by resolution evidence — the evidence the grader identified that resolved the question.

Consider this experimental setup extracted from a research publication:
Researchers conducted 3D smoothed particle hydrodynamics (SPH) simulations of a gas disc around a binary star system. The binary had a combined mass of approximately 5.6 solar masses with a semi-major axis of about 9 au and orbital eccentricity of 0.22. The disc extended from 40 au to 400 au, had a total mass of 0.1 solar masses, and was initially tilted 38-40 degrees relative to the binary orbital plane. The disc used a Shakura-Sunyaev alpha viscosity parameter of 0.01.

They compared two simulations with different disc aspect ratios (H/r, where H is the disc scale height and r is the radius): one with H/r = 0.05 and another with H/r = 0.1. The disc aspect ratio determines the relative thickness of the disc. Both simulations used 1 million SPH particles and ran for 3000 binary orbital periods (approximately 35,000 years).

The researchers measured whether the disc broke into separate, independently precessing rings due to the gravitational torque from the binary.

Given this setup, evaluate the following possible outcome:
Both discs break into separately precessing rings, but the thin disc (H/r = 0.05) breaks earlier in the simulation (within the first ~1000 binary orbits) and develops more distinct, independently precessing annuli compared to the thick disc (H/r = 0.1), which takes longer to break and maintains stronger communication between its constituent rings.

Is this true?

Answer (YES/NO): NO